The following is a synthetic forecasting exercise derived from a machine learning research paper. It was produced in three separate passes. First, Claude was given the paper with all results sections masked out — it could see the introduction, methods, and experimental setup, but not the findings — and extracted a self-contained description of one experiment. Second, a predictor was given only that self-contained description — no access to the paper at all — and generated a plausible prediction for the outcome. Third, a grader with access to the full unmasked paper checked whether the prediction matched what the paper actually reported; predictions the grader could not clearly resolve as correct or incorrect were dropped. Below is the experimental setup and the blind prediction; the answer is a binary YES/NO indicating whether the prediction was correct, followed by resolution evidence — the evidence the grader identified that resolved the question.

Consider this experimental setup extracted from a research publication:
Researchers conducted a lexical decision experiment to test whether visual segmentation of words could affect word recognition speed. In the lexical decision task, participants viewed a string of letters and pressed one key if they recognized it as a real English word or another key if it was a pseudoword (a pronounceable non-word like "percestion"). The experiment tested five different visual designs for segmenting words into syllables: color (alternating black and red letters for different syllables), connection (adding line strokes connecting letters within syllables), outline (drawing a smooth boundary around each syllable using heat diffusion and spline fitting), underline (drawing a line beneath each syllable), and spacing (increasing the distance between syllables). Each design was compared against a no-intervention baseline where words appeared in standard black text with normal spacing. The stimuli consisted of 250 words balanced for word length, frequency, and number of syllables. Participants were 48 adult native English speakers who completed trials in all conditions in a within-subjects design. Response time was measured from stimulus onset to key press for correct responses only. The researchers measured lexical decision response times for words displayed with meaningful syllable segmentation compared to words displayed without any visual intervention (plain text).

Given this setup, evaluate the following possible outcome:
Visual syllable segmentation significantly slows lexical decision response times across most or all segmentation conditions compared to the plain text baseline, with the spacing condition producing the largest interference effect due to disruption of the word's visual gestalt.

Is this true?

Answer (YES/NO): NO